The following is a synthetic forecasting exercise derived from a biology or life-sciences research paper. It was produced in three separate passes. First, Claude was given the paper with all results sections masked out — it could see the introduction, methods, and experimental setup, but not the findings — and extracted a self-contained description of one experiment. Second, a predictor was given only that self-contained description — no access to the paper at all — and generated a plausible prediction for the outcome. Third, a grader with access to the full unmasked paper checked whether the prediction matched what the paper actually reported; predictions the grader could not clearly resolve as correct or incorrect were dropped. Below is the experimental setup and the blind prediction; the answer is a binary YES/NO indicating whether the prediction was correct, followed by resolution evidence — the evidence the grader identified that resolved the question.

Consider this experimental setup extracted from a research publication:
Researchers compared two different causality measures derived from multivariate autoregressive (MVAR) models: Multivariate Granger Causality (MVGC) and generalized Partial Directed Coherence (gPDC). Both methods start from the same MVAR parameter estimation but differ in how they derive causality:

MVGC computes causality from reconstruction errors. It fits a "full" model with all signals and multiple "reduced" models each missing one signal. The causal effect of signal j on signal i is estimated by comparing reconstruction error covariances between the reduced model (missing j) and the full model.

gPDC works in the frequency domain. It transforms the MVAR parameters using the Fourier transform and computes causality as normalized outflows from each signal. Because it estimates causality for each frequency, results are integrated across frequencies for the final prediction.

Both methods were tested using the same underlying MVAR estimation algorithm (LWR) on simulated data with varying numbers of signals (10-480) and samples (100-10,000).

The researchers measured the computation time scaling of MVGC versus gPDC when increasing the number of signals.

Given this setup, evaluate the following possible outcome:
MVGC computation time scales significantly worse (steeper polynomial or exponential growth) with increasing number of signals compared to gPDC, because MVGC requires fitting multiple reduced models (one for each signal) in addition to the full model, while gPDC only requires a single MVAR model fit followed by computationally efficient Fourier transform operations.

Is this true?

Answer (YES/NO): NO